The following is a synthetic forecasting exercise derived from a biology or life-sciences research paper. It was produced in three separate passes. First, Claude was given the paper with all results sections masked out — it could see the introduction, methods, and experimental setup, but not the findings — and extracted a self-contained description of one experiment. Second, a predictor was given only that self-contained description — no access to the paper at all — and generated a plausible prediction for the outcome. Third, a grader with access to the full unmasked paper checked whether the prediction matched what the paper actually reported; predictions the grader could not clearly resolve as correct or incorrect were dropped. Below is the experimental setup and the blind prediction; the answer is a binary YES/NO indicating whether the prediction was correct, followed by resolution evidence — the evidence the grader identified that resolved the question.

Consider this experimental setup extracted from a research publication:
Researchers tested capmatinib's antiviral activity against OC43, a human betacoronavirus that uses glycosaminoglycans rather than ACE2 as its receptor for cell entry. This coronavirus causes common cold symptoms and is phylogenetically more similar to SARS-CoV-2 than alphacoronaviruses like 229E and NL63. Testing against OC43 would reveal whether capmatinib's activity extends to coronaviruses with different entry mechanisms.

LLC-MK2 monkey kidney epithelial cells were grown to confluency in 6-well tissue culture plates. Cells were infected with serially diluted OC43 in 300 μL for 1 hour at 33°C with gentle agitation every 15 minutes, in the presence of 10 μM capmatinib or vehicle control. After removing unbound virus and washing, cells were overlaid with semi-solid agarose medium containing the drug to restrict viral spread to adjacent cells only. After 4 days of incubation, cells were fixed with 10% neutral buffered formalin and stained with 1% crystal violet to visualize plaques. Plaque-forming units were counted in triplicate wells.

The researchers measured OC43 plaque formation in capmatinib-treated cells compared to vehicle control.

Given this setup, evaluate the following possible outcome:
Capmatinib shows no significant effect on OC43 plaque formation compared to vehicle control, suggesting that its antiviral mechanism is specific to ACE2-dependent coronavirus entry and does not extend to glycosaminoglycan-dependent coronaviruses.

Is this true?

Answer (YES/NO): NO